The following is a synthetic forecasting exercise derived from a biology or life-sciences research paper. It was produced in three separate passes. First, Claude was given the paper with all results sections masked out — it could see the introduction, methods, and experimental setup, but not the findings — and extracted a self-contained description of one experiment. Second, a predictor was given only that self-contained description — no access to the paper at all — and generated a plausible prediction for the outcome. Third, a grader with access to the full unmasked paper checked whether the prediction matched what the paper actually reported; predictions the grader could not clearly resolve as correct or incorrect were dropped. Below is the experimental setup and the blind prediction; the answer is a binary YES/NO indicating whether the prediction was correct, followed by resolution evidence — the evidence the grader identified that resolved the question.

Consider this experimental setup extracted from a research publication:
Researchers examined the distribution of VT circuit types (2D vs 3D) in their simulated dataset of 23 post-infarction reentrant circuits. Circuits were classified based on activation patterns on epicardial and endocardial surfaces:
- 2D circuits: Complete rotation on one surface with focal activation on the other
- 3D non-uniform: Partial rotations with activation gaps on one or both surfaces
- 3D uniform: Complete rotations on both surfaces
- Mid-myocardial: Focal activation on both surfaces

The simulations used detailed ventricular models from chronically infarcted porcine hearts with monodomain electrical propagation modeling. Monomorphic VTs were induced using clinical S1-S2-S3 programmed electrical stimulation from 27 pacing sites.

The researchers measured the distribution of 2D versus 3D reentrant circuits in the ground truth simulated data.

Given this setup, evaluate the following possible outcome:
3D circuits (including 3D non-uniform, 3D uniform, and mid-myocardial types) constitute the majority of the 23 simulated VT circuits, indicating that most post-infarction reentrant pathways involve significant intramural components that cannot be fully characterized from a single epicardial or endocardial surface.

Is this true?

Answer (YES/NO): YES